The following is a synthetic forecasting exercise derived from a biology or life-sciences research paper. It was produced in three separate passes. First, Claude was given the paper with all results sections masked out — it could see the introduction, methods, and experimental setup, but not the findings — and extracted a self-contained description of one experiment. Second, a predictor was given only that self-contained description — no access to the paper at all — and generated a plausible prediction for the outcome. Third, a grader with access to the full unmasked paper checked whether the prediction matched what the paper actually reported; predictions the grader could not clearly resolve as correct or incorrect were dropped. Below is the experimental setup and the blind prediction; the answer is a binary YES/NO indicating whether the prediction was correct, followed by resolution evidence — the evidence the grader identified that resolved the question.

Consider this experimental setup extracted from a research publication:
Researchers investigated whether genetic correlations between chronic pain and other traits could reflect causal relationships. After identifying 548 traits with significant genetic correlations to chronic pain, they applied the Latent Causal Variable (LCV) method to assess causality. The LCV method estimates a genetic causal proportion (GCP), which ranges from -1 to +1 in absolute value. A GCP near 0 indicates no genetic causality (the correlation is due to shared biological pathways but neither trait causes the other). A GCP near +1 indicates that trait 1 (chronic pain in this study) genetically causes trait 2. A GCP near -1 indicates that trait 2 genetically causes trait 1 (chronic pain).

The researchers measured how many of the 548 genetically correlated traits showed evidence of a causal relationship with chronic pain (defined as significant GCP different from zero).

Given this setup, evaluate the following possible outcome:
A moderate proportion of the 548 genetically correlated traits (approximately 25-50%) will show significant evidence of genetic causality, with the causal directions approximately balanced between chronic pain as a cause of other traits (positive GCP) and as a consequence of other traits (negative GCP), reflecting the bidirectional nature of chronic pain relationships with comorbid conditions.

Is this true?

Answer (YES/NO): NO